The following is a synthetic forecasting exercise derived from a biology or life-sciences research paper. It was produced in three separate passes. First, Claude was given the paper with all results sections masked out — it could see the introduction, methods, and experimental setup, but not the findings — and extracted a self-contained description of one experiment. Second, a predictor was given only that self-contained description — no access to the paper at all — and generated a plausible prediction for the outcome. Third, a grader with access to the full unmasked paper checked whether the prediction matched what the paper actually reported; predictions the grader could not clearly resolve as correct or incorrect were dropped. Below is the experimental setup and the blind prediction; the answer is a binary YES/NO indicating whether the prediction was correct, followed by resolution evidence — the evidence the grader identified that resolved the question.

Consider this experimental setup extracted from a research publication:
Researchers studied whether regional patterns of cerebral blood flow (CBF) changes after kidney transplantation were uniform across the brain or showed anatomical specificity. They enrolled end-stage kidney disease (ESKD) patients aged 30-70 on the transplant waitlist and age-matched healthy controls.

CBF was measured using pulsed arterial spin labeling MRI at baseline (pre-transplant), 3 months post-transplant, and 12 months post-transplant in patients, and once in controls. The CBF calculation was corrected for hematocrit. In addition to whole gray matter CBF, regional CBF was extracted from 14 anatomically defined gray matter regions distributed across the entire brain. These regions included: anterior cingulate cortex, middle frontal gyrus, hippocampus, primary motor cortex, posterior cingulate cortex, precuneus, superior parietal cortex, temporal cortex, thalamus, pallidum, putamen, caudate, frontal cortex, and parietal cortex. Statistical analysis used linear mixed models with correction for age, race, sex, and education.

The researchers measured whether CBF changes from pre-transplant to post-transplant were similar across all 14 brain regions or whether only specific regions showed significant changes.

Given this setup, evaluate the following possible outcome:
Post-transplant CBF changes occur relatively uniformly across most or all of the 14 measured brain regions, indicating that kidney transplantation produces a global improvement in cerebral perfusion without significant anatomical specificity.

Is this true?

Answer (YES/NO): YES